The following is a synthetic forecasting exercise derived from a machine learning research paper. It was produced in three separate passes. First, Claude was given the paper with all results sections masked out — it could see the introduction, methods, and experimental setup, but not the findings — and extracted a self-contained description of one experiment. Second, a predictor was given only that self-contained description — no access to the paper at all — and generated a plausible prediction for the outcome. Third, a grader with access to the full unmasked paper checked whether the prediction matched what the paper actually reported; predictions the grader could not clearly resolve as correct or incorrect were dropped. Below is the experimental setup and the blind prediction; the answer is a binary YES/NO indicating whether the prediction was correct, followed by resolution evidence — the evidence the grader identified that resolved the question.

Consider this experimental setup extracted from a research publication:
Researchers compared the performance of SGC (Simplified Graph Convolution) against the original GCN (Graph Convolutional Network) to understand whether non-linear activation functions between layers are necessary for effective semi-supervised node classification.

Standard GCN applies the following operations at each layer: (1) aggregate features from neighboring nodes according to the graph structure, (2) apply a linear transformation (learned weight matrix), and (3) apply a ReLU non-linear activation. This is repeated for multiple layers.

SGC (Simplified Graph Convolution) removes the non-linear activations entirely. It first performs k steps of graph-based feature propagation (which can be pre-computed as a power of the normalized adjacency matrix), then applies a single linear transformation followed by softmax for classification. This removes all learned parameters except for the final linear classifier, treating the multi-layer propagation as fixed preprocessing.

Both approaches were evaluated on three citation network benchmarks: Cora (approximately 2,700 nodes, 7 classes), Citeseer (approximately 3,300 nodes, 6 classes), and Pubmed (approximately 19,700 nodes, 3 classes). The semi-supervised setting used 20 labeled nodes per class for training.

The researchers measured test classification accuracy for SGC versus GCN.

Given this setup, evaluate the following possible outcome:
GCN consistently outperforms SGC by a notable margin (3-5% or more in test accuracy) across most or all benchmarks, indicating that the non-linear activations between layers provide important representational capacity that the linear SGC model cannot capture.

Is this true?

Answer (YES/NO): NO